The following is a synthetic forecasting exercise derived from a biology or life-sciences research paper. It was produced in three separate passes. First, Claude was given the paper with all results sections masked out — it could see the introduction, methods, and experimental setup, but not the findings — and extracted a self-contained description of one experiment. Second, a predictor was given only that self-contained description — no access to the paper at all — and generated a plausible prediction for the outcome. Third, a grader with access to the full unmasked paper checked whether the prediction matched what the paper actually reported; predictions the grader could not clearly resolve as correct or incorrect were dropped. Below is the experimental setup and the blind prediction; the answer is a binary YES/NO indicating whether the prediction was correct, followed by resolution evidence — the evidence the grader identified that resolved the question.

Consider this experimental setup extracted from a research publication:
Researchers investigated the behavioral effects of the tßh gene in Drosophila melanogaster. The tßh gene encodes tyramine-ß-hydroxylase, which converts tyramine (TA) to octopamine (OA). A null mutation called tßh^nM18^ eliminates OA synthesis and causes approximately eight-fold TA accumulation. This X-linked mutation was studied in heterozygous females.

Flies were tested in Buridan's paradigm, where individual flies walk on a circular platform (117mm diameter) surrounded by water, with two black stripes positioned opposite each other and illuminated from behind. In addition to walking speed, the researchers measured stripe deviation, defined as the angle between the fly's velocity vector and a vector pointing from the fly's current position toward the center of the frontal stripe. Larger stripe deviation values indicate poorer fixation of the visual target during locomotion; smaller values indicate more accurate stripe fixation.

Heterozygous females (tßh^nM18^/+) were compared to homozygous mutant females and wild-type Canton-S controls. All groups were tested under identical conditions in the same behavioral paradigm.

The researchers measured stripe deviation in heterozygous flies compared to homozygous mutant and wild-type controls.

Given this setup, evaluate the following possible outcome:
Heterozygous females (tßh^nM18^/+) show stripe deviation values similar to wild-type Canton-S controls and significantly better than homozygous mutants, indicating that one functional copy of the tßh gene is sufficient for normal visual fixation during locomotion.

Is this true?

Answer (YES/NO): NO